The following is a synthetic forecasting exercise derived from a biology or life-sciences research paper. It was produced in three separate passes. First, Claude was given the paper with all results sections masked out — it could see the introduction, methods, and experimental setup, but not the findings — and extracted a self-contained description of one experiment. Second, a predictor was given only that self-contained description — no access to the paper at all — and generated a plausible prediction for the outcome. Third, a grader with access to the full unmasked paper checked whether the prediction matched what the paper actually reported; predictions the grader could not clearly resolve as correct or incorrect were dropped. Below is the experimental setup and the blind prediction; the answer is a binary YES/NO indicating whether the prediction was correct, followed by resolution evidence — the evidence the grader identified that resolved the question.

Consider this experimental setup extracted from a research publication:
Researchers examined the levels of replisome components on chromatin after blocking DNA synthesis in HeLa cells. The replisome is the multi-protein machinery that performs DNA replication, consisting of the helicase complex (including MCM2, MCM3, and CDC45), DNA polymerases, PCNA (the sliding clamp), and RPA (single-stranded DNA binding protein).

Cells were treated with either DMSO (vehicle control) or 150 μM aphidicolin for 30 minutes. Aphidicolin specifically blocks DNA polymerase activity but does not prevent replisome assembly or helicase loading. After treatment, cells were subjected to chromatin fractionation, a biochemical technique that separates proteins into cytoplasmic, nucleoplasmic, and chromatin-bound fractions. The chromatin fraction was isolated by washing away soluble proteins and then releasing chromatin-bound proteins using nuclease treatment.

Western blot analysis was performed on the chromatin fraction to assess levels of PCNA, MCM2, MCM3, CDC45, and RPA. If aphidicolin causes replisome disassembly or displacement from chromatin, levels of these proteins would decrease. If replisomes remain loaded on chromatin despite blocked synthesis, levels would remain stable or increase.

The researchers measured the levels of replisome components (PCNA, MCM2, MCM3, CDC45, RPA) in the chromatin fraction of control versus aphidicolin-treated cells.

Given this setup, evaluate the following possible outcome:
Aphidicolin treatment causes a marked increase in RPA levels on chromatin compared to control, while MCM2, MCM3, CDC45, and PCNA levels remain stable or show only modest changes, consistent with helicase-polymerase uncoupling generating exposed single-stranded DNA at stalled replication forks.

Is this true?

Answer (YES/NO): NO